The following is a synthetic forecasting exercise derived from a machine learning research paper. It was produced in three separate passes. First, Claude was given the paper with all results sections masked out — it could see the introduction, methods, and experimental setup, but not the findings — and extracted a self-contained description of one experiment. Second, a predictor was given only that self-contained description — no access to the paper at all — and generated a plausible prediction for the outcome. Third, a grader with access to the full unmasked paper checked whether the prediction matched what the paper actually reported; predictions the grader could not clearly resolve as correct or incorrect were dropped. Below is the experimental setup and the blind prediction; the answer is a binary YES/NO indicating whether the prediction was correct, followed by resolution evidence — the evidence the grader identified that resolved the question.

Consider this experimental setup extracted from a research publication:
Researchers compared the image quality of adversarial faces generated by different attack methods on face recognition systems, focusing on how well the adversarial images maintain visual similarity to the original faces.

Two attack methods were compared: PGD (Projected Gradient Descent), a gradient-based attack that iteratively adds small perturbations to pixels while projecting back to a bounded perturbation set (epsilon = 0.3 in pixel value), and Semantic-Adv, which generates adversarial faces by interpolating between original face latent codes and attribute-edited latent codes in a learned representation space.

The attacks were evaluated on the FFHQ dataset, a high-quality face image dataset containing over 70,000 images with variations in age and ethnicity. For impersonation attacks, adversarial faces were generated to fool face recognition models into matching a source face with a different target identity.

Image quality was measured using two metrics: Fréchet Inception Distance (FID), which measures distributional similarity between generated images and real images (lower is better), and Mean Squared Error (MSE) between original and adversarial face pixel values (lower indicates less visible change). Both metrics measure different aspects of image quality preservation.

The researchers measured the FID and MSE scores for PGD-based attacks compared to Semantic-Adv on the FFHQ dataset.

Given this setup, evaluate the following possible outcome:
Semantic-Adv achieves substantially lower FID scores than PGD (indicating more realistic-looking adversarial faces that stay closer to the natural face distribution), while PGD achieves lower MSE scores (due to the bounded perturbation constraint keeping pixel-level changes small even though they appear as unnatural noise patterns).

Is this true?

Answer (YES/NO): NO